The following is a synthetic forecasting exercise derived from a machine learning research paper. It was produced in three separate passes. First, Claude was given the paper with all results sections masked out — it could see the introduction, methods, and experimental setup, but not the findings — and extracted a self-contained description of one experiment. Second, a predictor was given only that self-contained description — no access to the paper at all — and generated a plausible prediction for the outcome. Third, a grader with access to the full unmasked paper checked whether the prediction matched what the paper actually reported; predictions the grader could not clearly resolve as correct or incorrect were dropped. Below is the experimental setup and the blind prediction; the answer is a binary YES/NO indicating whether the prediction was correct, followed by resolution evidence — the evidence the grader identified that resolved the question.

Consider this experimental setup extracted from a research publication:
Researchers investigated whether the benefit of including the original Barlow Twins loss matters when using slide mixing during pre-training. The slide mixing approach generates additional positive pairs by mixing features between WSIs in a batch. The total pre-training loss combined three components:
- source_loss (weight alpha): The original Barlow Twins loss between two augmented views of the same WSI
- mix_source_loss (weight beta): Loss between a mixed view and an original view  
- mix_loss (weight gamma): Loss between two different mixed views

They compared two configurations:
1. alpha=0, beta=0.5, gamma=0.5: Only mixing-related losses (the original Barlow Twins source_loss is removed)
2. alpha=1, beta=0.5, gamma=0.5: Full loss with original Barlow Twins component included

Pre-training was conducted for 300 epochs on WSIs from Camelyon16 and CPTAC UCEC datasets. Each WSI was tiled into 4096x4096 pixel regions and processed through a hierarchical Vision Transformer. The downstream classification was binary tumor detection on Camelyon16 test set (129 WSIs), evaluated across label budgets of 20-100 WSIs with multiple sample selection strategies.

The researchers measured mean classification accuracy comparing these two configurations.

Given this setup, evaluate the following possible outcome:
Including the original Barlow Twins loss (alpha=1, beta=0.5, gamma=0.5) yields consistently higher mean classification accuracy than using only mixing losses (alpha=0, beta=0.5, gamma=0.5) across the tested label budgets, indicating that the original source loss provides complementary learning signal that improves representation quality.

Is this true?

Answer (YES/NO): NO